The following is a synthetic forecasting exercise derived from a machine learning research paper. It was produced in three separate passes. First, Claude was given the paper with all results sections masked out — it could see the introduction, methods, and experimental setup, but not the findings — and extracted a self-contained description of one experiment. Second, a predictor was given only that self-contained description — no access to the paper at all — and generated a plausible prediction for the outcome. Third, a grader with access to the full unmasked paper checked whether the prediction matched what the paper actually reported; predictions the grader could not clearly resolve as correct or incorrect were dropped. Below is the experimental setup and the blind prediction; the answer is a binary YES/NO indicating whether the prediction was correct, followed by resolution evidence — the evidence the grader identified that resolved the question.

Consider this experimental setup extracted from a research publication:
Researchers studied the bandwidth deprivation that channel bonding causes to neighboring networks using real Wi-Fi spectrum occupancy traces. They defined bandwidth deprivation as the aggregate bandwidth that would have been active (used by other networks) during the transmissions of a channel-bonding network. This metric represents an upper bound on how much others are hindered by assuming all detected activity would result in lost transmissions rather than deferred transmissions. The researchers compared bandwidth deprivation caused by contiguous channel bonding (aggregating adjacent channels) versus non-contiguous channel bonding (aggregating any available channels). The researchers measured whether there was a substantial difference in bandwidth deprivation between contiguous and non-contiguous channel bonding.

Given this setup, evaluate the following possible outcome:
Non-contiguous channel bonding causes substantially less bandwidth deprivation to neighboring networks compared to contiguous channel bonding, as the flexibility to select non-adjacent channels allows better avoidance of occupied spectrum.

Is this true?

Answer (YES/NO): NO